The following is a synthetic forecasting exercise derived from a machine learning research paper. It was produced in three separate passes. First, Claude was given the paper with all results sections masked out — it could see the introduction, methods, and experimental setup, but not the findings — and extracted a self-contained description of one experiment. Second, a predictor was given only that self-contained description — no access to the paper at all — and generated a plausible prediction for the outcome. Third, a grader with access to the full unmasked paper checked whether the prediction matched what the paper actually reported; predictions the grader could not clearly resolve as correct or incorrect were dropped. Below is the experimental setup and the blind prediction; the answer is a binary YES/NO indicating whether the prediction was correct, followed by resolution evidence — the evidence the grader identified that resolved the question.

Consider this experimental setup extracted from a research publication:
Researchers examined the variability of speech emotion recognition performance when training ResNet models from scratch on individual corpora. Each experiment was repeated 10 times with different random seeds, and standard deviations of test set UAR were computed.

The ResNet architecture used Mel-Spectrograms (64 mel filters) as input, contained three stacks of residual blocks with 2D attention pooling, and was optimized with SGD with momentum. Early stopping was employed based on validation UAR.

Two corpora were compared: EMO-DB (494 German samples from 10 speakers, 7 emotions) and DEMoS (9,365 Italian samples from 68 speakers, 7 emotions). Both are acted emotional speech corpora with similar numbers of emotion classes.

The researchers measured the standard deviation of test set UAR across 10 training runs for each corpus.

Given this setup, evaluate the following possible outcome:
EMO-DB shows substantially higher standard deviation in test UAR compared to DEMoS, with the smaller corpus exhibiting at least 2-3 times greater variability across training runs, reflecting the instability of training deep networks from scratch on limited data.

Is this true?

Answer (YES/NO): YES